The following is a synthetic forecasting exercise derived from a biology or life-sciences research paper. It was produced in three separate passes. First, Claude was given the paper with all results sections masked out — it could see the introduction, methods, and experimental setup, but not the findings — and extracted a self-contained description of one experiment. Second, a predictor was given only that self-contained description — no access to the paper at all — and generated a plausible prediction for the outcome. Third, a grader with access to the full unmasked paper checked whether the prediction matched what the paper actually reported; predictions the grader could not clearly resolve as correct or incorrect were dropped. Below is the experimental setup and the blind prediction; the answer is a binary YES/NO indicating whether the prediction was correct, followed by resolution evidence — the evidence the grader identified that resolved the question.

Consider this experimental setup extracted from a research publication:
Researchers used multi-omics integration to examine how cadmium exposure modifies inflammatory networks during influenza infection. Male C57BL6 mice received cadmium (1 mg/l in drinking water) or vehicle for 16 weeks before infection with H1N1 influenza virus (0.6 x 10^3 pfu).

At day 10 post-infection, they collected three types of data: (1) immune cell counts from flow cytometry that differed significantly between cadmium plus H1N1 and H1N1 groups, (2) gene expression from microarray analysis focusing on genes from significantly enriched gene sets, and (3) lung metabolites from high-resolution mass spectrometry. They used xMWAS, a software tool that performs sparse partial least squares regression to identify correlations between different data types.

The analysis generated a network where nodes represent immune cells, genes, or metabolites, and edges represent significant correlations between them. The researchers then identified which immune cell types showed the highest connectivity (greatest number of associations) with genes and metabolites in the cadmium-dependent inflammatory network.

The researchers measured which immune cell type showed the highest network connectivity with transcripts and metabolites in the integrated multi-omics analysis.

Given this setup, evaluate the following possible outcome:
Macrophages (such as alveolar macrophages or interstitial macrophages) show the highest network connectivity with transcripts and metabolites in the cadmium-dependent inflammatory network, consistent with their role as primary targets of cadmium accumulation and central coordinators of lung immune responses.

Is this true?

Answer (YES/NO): NO